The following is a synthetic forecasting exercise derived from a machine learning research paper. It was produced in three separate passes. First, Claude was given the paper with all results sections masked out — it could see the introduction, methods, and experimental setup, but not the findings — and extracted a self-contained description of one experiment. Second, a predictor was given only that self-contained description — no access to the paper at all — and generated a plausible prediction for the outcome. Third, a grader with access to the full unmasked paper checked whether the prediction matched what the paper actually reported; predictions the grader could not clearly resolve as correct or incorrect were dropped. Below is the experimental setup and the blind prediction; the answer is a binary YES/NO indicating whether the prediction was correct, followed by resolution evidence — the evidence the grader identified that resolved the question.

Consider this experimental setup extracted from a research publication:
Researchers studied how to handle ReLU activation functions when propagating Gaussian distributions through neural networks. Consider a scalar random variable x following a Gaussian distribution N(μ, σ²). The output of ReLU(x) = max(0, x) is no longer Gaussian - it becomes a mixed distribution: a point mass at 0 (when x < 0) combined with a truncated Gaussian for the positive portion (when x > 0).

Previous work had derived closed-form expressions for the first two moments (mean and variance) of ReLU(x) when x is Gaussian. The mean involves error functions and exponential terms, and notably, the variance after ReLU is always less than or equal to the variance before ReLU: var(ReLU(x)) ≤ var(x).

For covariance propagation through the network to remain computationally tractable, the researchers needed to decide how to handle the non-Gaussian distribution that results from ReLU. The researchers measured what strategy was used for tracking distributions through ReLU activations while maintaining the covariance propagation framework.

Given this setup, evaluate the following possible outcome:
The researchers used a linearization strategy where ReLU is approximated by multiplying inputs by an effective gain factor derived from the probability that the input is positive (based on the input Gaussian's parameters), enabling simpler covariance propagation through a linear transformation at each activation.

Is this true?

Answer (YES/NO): NO